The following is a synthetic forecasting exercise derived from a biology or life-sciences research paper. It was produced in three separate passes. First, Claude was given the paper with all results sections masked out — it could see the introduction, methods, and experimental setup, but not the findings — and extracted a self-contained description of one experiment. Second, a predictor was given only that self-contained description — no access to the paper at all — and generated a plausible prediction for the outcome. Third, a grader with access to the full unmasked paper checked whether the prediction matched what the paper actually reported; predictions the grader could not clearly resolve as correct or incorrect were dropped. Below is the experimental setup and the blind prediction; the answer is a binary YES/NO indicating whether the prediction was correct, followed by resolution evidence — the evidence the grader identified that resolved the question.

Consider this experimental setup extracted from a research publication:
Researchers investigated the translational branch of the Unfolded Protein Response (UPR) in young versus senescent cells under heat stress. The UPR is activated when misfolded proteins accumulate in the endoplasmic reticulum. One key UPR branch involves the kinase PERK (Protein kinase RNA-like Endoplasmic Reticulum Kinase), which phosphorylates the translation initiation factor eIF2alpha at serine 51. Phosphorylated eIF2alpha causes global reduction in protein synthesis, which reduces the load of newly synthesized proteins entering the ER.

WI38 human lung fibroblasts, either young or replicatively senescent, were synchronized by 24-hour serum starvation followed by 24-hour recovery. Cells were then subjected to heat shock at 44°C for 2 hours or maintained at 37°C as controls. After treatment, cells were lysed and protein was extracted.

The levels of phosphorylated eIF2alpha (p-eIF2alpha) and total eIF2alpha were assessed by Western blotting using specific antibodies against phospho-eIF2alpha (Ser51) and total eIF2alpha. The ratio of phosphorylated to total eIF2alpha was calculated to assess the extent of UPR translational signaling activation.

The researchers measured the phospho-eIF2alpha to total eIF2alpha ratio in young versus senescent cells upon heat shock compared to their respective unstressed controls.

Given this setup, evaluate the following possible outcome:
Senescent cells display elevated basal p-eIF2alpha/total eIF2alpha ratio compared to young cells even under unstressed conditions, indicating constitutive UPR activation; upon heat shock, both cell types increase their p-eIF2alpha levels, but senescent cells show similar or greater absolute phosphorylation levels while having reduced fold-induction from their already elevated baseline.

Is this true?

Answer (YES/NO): NO